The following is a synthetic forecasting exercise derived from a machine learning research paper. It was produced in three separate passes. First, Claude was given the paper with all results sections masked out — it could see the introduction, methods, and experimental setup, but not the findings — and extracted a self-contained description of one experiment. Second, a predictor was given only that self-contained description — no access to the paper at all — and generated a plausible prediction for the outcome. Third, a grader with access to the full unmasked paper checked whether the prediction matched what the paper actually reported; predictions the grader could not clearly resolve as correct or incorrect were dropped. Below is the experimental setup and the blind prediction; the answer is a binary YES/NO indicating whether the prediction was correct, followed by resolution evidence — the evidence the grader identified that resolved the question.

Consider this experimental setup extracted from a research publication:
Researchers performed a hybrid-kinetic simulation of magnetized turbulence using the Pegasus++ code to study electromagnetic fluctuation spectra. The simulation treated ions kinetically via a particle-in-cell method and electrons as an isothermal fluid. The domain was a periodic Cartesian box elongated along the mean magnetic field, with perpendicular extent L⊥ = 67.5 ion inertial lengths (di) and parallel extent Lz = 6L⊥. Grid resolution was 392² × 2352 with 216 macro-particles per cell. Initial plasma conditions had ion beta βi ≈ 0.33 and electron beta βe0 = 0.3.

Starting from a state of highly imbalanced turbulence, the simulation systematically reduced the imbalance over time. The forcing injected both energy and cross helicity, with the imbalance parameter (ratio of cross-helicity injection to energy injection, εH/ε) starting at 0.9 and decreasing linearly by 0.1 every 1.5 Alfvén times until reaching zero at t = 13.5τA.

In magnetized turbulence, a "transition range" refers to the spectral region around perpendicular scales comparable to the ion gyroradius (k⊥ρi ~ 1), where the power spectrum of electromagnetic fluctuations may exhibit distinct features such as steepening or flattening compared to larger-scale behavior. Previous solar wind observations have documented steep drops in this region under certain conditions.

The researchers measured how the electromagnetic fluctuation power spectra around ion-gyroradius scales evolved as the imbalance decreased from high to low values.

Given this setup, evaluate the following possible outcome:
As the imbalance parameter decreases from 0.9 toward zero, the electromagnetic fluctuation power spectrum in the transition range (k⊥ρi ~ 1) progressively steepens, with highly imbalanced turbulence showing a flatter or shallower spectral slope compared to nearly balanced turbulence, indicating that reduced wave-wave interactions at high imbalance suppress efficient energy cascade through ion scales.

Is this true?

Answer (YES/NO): NO